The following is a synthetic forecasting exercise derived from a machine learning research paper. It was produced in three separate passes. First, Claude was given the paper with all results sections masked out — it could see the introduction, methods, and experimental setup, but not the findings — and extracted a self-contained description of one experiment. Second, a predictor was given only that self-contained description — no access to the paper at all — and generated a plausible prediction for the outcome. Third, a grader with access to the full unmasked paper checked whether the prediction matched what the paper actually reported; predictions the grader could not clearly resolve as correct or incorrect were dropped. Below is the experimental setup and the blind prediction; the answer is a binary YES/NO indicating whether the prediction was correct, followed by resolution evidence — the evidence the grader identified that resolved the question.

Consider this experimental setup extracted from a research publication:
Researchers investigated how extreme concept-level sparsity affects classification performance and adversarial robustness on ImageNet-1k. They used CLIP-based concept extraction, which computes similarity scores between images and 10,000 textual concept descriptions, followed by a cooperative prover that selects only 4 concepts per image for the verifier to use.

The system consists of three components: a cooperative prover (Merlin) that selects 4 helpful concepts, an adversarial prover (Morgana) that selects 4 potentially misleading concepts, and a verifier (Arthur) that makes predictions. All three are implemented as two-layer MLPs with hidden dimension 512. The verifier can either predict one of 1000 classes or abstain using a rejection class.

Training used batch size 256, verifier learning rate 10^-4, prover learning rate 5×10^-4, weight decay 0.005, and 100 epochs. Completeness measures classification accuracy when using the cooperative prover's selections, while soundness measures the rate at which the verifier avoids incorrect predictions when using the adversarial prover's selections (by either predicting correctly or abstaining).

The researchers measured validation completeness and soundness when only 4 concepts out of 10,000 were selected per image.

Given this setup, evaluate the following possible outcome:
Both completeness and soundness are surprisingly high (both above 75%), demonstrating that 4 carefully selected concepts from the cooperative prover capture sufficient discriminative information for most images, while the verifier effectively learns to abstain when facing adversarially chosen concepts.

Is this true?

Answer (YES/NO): NO